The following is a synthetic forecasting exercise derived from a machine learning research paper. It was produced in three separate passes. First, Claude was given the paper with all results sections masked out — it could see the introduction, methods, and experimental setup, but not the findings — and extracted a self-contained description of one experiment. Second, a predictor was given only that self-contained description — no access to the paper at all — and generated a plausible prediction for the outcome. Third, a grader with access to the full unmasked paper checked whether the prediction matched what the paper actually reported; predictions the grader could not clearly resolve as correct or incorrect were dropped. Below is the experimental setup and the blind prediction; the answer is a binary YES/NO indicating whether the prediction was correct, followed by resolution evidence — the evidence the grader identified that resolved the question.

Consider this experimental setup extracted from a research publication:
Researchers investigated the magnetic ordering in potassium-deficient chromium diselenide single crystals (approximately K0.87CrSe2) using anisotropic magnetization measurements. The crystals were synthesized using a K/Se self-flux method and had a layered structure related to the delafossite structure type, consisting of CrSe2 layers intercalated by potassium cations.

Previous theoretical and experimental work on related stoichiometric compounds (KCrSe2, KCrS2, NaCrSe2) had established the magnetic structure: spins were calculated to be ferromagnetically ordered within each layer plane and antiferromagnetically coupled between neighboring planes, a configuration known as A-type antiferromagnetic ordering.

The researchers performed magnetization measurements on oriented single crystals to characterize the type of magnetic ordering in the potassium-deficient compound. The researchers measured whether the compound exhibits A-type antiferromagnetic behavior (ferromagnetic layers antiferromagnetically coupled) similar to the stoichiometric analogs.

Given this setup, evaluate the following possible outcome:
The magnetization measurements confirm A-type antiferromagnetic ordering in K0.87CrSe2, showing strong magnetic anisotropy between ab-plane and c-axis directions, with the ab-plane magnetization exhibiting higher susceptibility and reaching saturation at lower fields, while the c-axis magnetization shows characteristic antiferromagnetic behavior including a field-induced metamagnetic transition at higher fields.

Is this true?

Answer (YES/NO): NO